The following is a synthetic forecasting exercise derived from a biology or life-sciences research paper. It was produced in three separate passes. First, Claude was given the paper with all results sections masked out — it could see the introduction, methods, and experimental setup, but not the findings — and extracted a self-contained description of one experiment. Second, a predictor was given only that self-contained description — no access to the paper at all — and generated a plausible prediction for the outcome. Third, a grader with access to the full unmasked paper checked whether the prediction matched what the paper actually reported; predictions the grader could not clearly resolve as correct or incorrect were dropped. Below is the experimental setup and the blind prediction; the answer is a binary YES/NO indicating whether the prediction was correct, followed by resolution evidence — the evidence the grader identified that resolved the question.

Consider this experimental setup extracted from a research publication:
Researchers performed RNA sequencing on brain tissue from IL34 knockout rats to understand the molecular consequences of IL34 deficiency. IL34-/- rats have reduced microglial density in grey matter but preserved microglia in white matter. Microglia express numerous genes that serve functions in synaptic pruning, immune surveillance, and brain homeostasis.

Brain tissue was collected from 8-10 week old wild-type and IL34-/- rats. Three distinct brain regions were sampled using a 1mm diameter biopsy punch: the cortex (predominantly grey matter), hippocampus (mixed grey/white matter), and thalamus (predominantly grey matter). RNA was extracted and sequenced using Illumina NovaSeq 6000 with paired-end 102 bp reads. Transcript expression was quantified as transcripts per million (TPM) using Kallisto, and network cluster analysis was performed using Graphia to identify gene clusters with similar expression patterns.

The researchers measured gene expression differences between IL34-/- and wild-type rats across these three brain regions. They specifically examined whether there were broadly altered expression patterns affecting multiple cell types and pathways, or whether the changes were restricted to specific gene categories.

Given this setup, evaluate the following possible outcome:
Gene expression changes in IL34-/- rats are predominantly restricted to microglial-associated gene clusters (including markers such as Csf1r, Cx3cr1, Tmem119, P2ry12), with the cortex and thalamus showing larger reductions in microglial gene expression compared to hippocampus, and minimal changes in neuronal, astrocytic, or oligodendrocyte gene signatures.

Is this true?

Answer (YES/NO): NO